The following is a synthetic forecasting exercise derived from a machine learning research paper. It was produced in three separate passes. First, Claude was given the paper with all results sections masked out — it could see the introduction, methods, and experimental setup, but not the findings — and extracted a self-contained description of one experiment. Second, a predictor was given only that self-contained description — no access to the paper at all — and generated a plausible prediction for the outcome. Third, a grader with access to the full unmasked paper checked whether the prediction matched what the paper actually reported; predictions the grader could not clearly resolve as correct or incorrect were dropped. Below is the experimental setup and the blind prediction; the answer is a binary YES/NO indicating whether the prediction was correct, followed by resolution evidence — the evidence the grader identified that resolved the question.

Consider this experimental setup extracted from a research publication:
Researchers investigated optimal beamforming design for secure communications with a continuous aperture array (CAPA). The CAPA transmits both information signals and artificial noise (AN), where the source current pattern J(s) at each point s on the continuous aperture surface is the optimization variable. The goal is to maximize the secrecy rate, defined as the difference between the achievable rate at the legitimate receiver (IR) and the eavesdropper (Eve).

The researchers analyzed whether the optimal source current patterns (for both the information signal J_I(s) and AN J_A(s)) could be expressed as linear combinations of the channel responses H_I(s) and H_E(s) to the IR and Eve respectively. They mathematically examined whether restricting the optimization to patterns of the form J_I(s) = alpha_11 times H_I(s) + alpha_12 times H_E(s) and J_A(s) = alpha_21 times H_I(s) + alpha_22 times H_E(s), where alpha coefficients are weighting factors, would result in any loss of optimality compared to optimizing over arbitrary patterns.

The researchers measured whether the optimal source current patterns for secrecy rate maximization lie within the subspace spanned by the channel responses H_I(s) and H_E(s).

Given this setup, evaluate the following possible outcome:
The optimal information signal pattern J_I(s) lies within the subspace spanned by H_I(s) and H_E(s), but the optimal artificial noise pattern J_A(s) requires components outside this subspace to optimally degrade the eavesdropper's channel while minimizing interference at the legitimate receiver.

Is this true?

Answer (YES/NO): NO